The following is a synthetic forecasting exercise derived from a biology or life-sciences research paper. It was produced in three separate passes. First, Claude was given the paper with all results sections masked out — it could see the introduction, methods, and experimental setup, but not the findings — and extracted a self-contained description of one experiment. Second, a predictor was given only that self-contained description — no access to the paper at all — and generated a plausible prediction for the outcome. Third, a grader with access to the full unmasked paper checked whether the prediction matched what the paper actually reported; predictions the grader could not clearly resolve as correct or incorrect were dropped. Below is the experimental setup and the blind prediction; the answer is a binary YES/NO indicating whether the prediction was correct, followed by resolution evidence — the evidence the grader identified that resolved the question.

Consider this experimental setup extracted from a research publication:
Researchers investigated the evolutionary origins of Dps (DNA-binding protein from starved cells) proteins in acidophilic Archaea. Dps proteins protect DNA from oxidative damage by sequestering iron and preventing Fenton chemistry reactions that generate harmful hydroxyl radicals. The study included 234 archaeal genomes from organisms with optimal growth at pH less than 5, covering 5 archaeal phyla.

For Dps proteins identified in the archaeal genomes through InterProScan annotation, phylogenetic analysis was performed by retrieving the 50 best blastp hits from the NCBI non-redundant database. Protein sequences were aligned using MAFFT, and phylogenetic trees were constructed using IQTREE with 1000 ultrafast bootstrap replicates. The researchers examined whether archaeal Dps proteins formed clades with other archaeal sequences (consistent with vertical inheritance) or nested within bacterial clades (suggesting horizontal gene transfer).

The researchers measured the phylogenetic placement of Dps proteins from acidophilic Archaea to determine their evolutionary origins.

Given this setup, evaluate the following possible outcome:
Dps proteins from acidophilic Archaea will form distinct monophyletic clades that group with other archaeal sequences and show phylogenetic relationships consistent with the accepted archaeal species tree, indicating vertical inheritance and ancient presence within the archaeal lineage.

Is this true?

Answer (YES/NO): NO